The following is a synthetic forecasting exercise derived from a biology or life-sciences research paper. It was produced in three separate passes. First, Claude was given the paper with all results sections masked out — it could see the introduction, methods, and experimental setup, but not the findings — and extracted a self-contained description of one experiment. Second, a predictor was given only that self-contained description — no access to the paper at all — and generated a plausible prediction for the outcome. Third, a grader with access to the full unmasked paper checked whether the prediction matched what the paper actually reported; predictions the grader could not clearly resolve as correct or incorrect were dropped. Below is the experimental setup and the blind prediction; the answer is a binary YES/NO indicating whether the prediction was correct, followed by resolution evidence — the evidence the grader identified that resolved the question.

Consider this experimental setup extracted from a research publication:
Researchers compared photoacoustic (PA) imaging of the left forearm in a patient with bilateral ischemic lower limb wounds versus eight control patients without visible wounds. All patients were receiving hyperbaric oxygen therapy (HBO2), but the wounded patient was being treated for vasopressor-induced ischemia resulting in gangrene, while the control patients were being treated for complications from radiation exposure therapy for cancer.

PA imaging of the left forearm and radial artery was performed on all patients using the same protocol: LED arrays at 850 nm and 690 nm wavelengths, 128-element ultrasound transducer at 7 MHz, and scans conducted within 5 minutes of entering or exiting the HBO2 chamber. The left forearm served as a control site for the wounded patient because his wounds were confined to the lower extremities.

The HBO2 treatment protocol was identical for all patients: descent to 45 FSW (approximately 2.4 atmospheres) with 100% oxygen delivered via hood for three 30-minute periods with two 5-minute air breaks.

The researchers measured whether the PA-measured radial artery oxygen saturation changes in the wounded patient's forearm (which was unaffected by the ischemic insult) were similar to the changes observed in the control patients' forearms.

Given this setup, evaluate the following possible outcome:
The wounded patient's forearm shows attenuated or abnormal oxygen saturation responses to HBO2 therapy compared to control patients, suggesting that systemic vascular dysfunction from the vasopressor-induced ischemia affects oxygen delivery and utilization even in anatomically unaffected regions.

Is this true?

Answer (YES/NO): NO